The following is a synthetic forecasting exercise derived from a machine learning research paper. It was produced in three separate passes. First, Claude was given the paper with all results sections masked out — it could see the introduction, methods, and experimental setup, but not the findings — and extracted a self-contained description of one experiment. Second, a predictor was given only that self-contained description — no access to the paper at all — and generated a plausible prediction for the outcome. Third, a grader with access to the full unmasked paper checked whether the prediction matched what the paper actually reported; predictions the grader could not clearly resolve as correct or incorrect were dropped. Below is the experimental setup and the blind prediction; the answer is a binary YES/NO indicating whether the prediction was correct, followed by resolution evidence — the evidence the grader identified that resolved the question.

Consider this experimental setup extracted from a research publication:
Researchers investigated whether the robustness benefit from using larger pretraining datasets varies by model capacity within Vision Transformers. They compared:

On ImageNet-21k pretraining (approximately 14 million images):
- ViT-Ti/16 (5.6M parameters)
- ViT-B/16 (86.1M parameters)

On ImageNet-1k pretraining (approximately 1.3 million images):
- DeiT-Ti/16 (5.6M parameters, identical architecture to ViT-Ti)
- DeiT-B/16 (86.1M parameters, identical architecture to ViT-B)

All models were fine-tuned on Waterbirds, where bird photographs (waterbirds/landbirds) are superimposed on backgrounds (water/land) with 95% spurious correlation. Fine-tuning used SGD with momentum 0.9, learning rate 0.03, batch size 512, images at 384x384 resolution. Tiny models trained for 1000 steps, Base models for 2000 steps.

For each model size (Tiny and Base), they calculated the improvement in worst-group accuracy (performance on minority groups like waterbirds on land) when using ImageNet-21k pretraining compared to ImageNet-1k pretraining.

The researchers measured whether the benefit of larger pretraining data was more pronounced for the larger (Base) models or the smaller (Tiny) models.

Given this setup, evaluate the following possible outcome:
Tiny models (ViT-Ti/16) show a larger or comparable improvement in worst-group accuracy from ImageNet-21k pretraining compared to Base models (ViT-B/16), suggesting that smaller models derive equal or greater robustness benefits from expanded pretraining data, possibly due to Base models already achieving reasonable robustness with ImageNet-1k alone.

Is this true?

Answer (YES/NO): NO